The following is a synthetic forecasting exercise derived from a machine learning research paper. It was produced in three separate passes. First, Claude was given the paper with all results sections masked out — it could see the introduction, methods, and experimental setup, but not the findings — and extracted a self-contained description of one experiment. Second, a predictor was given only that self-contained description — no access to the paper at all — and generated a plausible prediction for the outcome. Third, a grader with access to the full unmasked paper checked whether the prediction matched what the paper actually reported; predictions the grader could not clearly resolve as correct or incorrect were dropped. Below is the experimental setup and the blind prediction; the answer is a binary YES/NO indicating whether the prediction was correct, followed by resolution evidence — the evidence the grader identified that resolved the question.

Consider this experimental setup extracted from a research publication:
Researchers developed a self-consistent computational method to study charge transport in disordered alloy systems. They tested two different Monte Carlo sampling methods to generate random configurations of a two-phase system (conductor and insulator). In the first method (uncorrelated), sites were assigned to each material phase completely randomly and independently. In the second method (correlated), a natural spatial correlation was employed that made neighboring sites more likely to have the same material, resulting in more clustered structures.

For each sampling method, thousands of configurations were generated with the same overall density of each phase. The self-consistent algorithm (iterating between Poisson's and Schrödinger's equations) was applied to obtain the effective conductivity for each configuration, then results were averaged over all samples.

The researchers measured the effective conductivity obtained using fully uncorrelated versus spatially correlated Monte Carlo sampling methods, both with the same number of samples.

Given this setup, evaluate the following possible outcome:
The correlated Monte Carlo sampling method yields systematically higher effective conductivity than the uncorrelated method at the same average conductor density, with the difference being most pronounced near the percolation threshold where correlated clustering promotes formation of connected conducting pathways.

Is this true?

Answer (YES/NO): NO